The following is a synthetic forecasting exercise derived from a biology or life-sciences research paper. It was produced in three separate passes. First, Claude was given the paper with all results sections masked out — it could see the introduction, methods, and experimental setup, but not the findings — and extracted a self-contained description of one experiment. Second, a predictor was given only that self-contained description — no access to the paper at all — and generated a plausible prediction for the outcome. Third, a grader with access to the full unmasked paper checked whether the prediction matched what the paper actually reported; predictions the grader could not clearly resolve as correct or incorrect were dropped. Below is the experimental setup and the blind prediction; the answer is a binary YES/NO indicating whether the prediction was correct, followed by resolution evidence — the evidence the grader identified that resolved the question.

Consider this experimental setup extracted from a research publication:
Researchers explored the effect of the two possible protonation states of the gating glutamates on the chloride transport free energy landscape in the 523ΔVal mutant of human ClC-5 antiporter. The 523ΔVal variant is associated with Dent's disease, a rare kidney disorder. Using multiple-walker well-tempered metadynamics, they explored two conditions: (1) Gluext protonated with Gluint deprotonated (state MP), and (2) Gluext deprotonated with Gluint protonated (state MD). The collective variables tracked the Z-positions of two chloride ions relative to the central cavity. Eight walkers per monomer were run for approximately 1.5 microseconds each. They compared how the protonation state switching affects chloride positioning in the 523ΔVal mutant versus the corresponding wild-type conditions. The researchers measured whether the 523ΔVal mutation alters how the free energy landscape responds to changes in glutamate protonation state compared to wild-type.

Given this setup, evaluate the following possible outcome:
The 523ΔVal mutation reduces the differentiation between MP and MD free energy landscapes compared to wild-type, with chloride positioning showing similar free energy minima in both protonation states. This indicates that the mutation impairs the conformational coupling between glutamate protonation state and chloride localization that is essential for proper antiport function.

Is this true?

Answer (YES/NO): NO